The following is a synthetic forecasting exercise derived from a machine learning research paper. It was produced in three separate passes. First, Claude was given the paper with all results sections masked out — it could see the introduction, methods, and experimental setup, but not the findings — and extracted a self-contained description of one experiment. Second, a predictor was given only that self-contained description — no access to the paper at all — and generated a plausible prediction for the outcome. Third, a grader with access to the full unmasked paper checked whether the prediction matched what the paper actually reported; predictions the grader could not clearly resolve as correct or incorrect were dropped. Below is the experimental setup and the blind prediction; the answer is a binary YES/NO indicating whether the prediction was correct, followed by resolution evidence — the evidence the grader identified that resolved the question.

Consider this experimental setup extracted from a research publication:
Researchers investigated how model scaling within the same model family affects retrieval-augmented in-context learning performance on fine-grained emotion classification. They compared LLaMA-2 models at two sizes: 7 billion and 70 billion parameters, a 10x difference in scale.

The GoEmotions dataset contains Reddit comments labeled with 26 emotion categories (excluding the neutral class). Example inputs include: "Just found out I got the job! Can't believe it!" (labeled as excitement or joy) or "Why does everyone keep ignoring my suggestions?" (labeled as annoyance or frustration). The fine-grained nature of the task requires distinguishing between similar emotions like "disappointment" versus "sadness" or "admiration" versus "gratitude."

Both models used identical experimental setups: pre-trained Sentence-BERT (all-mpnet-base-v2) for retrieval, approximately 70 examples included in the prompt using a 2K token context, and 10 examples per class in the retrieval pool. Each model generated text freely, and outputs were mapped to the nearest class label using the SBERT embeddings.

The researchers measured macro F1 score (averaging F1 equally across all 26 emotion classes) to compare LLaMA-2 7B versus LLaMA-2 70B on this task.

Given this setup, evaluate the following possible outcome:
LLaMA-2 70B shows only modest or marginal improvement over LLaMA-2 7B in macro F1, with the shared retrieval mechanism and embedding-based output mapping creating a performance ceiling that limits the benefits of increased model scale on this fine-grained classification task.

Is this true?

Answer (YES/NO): NO